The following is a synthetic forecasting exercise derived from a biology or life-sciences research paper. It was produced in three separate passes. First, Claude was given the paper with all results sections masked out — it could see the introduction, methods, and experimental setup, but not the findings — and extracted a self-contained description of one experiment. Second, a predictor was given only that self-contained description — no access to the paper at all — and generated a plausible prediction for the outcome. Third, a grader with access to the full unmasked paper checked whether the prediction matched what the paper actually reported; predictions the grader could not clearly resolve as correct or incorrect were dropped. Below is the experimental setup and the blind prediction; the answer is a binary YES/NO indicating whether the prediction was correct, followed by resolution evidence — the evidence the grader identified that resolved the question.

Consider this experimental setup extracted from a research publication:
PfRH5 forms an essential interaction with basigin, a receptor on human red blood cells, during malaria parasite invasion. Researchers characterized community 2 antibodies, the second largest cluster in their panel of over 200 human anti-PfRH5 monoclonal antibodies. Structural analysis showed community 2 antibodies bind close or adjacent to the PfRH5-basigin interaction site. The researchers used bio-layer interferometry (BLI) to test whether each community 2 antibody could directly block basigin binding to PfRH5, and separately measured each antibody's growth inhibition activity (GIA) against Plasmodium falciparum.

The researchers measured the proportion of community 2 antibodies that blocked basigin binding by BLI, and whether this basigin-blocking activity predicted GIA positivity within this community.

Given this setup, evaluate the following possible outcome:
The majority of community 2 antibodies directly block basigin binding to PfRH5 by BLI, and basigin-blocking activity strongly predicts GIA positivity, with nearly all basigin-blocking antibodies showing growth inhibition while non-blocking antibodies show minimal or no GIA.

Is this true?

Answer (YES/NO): NO